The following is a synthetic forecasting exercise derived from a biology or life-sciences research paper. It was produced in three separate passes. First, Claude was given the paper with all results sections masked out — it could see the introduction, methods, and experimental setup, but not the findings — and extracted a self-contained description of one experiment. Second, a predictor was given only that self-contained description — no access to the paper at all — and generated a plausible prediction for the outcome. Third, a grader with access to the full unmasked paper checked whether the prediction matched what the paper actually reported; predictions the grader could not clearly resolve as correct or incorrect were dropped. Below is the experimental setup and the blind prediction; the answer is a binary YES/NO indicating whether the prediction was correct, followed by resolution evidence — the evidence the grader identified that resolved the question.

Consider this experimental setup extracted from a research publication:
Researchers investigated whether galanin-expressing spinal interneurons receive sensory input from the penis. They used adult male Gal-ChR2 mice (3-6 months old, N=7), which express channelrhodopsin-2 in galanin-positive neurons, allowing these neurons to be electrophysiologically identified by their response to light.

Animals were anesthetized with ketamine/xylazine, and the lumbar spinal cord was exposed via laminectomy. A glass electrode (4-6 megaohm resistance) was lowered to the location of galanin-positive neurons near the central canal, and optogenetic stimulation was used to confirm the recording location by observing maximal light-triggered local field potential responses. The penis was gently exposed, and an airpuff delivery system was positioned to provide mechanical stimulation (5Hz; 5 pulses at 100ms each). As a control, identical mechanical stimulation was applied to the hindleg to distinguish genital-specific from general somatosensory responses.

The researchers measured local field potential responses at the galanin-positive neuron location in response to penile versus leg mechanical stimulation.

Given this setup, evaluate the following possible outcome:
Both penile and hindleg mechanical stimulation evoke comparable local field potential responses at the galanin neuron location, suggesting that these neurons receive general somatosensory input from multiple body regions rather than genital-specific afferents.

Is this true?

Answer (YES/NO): NO